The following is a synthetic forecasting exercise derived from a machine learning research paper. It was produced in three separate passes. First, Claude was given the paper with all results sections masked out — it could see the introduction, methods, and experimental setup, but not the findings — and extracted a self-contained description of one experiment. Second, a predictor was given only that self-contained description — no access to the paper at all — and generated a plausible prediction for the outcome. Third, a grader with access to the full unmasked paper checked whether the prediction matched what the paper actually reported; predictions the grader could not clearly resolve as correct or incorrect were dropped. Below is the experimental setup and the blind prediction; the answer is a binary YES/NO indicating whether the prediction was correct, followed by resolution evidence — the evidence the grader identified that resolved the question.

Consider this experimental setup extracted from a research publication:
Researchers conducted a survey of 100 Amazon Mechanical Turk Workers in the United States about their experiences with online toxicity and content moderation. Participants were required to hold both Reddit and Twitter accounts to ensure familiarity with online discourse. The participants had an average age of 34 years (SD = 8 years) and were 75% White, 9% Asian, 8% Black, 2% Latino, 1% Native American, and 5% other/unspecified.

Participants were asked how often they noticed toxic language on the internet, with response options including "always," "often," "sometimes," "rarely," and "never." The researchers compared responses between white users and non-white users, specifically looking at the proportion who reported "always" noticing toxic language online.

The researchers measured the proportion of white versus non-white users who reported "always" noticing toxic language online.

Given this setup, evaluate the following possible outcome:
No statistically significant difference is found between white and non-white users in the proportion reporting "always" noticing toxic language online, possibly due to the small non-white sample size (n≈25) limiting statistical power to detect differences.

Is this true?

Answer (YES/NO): NO